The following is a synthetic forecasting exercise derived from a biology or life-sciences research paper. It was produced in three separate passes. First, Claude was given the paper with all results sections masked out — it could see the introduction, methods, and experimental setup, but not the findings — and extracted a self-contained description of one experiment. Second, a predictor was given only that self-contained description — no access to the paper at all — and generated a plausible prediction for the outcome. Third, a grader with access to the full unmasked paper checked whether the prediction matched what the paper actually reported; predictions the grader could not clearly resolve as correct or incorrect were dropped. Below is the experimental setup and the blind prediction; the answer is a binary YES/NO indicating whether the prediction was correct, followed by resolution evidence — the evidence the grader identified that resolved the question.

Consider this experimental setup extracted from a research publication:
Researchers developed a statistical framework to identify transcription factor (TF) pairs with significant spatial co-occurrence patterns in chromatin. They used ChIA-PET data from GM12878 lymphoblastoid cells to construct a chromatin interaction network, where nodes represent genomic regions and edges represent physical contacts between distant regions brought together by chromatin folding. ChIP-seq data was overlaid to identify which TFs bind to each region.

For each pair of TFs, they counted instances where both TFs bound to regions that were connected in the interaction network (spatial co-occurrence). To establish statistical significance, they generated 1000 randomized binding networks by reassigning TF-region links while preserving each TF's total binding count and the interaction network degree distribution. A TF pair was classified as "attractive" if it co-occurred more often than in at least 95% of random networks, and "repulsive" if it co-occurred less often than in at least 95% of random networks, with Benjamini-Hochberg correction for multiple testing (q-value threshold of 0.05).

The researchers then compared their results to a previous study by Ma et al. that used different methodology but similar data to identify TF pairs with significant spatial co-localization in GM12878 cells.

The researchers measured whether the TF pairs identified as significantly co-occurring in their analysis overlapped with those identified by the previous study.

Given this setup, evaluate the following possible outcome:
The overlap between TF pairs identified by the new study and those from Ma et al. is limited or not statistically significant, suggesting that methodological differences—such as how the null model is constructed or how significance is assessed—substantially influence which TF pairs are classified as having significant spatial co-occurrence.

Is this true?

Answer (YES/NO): NO